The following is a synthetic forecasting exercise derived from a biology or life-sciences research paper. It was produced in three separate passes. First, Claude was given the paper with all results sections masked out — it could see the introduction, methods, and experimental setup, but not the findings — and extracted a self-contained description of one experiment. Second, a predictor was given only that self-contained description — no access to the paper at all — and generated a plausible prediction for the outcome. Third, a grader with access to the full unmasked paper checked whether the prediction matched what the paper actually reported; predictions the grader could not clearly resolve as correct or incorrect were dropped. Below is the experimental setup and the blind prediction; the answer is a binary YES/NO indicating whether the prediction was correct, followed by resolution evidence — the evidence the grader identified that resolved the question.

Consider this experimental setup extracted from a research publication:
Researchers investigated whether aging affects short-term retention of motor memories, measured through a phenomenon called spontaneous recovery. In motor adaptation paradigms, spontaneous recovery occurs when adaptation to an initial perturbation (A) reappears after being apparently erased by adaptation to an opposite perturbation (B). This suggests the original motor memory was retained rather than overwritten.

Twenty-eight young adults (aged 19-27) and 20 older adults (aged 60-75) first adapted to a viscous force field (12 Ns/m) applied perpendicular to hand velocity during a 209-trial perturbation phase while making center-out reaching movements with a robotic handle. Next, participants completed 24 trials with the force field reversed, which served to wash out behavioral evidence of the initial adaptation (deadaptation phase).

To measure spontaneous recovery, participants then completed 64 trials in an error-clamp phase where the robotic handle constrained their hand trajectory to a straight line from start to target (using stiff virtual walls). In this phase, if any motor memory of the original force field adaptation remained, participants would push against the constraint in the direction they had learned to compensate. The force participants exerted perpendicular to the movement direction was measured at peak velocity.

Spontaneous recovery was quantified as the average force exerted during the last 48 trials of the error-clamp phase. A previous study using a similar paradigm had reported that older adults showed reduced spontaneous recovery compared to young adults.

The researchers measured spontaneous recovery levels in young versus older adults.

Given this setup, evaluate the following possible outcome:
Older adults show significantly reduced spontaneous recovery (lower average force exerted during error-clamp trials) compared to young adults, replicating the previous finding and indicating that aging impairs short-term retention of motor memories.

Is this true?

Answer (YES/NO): NO